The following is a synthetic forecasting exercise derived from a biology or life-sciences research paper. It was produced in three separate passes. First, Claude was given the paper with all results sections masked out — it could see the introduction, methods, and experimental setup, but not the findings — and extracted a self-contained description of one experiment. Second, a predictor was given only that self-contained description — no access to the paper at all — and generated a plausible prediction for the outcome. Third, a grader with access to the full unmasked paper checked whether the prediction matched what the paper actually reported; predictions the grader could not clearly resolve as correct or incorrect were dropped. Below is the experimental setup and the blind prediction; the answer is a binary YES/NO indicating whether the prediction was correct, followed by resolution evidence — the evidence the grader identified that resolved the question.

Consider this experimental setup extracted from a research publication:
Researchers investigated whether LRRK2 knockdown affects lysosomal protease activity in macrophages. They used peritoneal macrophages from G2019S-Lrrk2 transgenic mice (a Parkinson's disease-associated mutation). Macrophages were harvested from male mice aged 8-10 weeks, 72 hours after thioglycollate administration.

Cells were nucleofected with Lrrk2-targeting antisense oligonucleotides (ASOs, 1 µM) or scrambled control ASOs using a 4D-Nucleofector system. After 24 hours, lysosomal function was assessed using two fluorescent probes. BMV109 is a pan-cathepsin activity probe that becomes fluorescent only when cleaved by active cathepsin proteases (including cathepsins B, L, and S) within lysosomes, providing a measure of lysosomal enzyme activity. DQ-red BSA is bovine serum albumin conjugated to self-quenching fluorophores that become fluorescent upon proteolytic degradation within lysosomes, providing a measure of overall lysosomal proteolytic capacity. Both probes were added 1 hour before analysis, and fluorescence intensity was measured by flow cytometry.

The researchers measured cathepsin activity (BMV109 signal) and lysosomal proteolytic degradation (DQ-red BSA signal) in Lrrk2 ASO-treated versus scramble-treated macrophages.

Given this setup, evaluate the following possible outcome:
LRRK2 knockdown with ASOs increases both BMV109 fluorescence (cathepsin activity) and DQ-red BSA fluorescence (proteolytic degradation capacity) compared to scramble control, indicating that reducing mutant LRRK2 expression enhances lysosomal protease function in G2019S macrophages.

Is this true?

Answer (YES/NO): NO